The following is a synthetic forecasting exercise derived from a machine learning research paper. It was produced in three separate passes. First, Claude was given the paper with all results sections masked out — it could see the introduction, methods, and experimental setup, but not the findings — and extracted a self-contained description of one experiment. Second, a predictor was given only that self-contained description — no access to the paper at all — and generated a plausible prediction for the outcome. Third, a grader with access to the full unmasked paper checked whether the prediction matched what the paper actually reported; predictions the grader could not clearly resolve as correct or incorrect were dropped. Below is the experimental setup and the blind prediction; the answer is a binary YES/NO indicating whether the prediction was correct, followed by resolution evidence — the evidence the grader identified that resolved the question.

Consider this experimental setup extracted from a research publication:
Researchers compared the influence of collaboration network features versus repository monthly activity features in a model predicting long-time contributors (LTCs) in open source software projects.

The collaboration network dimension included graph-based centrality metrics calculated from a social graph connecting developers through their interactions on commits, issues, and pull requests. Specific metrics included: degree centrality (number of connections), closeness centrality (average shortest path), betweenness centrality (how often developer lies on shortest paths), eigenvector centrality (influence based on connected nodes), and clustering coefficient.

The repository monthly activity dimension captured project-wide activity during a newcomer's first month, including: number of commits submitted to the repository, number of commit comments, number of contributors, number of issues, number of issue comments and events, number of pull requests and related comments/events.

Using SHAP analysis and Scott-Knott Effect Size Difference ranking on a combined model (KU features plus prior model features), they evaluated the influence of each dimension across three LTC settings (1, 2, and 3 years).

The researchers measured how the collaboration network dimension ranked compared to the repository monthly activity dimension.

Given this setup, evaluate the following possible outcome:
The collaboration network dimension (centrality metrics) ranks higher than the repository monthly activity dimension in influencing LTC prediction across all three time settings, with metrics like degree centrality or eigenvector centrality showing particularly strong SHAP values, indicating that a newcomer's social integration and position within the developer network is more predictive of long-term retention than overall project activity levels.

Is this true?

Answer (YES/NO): NO